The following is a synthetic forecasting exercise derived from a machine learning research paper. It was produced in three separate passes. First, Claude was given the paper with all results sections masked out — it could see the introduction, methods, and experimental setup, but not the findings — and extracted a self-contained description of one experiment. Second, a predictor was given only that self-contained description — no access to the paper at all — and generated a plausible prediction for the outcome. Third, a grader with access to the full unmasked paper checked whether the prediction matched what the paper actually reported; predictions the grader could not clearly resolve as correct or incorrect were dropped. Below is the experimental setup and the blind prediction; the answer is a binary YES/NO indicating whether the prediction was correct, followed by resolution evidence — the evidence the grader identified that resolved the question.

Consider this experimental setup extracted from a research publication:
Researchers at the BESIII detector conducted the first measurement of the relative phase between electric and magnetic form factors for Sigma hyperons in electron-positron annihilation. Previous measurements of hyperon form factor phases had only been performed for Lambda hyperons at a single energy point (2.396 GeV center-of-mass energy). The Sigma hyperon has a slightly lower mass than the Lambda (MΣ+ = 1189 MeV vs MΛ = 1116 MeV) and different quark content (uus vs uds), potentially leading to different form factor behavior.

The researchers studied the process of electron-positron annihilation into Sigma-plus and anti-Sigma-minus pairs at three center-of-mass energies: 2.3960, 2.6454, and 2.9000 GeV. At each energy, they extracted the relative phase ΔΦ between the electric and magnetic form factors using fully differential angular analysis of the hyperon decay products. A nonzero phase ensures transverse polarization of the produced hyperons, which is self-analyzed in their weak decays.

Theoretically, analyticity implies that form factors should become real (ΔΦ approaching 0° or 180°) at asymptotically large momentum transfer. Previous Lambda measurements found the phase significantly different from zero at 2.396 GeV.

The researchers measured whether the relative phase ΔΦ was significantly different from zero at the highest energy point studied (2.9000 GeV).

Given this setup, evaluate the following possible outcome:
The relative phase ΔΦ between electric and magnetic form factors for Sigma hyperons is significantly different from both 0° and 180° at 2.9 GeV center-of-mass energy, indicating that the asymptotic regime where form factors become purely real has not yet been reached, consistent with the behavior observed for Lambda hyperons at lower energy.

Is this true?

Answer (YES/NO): YES